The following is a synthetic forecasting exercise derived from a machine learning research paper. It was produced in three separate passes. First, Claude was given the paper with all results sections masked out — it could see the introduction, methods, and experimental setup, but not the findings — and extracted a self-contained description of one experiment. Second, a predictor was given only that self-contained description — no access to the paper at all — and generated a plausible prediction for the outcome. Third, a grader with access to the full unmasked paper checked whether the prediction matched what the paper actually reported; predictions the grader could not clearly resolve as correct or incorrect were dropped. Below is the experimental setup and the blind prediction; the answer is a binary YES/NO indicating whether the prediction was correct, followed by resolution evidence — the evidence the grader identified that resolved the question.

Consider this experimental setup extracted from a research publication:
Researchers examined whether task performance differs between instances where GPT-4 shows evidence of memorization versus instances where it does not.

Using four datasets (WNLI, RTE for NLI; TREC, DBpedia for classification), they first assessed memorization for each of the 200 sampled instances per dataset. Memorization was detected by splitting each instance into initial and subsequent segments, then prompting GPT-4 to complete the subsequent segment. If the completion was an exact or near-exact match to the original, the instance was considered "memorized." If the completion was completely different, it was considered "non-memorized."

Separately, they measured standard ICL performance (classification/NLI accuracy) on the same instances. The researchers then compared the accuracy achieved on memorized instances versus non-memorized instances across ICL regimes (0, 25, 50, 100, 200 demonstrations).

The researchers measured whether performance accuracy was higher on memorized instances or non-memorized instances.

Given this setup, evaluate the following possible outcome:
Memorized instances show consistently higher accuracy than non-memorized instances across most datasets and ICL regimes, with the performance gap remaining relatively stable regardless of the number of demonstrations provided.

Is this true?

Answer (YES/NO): NO